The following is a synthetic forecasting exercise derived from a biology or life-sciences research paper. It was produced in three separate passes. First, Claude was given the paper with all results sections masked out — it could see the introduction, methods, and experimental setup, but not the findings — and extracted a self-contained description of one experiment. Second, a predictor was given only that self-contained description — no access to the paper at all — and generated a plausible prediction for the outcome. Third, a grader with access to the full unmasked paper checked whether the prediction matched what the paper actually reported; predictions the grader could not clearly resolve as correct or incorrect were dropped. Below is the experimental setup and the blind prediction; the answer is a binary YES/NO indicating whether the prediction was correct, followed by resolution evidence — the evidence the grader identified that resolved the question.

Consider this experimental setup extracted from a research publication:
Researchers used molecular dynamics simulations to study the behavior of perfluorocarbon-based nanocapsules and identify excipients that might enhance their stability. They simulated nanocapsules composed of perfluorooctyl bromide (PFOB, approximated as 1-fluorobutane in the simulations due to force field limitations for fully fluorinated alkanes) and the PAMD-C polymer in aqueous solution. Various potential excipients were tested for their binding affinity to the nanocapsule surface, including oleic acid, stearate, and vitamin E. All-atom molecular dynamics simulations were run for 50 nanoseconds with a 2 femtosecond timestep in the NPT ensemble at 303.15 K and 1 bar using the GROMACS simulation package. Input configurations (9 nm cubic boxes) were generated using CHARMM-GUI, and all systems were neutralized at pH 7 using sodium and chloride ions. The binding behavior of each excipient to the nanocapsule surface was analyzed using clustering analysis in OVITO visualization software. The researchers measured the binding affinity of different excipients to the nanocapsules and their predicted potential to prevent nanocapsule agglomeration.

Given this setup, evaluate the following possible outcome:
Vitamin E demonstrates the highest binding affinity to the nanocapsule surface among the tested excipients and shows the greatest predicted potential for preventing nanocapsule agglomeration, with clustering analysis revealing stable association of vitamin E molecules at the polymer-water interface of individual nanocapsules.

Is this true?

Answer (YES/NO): NO